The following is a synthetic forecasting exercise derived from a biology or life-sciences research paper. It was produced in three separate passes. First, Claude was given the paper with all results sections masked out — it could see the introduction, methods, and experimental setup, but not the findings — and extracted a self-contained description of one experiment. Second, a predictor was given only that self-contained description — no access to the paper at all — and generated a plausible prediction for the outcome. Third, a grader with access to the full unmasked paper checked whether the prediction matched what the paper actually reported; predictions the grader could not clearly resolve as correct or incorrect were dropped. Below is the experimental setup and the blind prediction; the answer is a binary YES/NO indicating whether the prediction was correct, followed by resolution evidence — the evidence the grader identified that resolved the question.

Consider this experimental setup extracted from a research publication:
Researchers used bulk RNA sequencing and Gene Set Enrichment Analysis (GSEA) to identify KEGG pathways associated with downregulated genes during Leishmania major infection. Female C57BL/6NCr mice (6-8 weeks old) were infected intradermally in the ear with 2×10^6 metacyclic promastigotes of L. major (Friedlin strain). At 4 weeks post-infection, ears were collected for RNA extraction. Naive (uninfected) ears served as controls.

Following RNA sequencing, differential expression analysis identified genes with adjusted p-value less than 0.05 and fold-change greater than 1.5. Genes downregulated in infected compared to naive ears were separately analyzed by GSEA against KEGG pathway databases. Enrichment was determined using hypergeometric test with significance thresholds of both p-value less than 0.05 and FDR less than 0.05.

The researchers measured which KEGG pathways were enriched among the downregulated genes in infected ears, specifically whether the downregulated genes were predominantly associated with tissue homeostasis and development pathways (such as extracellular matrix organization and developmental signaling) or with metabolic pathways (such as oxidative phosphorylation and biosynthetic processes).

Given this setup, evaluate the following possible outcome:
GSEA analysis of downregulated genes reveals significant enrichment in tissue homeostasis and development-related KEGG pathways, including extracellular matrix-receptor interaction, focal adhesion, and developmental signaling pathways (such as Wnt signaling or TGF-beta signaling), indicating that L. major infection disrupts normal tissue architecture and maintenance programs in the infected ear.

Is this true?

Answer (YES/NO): NO